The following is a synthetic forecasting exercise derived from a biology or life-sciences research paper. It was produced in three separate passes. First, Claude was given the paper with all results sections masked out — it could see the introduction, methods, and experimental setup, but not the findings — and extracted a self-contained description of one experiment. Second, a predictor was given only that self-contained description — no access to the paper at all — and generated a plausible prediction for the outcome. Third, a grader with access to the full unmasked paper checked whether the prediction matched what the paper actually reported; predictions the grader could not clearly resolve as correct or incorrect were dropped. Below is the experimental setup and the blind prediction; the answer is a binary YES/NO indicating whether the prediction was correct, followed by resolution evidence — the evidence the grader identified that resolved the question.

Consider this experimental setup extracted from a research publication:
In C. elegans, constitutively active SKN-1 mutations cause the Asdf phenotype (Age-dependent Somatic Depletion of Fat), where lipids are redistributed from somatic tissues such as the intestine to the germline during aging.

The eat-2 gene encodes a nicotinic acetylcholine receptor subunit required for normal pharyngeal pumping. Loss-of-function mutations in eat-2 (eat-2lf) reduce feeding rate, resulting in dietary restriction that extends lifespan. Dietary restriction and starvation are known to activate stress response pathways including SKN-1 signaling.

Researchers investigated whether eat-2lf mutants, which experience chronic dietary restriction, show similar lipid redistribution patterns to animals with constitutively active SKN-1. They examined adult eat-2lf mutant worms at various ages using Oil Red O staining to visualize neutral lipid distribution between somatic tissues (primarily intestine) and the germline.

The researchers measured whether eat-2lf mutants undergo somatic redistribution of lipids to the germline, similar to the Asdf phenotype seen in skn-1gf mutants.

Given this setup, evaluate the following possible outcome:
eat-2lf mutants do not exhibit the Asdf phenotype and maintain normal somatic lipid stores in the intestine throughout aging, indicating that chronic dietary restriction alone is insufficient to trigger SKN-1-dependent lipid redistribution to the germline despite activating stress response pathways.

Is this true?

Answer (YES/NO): NO